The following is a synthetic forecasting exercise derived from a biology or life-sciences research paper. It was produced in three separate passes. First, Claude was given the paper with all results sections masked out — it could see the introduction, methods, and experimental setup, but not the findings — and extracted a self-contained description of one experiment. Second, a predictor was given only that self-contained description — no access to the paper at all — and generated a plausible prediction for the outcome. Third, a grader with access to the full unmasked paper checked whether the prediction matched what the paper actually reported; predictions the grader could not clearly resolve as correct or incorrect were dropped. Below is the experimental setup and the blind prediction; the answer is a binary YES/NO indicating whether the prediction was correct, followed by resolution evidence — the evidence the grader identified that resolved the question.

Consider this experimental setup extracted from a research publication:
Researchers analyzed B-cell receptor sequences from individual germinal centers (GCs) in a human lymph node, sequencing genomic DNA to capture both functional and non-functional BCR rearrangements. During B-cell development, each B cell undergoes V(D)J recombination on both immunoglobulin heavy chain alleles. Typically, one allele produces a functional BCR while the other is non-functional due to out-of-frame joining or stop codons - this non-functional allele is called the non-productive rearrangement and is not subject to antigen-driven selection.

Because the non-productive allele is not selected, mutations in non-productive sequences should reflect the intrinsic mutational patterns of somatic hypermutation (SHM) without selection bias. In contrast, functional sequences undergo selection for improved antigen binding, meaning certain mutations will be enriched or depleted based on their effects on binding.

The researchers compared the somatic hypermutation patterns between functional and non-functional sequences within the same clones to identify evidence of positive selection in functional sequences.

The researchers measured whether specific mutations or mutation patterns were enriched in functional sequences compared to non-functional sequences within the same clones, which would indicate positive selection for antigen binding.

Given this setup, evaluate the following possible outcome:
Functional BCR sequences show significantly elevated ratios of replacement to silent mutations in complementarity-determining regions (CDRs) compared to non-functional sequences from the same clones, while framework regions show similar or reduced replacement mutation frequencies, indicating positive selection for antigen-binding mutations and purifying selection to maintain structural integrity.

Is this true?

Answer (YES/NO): NO